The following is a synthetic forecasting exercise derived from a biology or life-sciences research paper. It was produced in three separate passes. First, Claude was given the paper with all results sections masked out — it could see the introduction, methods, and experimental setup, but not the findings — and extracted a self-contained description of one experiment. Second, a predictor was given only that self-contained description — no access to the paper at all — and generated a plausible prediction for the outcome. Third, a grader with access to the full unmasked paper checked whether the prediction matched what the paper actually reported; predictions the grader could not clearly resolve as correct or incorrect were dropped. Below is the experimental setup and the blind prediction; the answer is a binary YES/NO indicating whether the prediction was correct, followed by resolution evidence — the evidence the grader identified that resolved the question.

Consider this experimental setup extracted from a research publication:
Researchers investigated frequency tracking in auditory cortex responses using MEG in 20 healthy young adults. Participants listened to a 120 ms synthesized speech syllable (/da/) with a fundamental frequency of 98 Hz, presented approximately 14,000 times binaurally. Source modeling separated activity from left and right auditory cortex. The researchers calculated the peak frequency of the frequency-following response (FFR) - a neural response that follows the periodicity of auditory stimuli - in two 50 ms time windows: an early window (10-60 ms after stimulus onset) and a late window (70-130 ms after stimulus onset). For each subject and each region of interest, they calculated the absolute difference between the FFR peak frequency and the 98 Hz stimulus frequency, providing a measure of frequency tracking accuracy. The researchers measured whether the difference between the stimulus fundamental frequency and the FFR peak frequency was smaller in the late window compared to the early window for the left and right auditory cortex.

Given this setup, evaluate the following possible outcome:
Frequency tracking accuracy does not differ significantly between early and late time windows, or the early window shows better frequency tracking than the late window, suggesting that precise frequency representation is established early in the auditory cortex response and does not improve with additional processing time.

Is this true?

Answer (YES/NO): NO